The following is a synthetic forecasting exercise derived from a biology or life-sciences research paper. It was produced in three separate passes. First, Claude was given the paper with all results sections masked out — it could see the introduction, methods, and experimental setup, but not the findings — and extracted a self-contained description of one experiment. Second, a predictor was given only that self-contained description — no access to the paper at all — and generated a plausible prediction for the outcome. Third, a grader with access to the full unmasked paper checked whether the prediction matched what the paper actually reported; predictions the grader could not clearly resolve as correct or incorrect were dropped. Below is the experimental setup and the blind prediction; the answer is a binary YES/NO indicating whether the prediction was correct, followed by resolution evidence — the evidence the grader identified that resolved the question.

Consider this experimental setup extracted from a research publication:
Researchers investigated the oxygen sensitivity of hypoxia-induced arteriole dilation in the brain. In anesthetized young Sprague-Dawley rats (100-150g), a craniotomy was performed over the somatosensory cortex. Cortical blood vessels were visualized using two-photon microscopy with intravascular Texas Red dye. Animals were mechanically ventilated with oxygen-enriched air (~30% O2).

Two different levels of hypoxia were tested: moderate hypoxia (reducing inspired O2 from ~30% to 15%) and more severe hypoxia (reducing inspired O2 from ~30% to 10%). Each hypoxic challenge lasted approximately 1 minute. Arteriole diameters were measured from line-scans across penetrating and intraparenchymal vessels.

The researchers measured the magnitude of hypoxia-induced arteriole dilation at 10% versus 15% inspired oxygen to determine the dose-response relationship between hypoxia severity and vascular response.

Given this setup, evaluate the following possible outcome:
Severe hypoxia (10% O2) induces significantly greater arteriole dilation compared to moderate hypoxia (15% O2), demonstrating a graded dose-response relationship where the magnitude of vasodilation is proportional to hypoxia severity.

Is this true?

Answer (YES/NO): YES